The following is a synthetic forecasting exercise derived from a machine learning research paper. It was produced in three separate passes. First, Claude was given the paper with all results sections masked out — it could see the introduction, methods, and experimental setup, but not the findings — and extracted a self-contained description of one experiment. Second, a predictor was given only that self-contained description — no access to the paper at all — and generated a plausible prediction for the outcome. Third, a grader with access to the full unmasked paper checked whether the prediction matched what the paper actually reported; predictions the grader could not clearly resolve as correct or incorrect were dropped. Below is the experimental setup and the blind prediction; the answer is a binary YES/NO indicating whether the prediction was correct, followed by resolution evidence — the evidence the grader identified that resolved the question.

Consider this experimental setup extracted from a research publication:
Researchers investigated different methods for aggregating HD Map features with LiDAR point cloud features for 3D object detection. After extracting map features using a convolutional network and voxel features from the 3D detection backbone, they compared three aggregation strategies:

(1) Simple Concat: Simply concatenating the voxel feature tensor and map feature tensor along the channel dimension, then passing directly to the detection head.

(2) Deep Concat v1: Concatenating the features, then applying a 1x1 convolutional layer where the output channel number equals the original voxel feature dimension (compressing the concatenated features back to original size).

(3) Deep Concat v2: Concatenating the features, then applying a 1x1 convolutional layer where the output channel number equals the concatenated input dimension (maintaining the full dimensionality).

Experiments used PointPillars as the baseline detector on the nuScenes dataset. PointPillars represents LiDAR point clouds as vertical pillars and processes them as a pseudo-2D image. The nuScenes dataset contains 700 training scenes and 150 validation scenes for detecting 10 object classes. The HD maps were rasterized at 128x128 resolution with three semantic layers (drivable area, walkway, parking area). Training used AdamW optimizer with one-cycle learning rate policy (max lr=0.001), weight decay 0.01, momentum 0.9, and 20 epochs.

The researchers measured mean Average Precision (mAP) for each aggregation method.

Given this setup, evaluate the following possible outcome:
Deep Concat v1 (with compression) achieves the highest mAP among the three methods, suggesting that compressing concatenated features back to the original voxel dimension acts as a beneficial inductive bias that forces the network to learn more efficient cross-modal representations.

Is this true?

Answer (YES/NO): NO